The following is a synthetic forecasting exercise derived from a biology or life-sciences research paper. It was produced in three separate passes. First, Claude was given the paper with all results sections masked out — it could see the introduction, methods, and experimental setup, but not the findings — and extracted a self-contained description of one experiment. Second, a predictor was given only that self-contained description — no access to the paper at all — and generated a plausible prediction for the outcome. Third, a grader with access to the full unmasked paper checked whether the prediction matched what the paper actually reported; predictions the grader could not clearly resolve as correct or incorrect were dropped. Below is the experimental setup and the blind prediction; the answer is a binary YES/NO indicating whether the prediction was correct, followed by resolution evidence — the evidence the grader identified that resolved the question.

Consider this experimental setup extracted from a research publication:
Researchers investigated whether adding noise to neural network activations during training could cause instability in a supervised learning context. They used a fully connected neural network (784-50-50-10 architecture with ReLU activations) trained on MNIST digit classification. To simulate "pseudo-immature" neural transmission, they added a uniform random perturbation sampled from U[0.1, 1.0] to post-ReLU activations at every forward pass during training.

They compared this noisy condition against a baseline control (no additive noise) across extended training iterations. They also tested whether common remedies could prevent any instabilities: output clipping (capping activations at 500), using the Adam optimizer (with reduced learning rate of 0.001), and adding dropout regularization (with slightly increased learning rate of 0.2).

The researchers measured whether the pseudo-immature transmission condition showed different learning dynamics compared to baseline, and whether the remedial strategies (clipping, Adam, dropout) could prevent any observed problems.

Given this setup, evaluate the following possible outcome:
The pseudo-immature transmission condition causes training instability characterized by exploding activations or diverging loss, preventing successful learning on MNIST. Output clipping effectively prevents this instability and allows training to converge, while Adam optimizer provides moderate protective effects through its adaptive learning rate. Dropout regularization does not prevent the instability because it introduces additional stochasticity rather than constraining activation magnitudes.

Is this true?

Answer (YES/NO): NO